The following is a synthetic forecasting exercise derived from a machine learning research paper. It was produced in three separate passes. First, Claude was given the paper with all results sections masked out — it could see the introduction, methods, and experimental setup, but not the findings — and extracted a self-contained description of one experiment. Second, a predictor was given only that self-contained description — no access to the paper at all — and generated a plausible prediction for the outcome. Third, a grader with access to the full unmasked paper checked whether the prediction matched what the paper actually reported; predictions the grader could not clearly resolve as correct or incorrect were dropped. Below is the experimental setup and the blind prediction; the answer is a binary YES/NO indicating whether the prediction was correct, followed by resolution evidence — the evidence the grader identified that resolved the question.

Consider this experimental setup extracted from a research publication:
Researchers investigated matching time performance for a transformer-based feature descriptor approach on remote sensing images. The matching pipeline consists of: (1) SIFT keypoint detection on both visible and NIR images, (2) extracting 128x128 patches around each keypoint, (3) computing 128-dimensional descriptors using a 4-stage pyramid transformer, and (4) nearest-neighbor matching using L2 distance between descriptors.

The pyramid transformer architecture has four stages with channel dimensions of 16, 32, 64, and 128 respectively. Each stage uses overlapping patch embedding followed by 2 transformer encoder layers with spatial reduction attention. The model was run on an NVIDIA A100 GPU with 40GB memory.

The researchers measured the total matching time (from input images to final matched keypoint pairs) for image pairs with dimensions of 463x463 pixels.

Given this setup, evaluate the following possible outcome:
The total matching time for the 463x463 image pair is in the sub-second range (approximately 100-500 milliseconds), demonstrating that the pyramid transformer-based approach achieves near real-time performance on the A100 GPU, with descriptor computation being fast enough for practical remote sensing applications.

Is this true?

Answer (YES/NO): NO